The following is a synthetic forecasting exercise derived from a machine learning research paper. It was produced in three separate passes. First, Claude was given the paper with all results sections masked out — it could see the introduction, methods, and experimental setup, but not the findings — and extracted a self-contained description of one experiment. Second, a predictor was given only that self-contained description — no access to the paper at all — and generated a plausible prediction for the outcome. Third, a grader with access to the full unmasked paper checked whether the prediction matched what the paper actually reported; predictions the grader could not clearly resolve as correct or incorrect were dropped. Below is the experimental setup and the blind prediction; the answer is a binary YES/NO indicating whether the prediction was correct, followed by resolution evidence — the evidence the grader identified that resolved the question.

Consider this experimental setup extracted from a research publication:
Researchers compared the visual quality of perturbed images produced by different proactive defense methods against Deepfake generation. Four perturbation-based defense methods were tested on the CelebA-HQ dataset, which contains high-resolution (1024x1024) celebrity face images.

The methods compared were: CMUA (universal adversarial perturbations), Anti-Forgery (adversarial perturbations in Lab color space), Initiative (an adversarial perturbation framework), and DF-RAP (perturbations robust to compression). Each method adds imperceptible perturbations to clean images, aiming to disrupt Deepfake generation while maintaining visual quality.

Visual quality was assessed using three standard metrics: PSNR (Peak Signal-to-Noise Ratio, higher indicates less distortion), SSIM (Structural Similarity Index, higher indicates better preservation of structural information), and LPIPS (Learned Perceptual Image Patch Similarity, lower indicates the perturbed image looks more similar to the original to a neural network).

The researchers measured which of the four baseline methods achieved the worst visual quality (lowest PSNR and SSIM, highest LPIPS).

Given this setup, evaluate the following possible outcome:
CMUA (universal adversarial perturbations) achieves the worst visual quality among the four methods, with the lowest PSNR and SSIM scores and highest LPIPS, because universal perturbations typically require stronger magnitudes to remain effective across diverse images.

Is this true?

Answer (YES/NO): NO